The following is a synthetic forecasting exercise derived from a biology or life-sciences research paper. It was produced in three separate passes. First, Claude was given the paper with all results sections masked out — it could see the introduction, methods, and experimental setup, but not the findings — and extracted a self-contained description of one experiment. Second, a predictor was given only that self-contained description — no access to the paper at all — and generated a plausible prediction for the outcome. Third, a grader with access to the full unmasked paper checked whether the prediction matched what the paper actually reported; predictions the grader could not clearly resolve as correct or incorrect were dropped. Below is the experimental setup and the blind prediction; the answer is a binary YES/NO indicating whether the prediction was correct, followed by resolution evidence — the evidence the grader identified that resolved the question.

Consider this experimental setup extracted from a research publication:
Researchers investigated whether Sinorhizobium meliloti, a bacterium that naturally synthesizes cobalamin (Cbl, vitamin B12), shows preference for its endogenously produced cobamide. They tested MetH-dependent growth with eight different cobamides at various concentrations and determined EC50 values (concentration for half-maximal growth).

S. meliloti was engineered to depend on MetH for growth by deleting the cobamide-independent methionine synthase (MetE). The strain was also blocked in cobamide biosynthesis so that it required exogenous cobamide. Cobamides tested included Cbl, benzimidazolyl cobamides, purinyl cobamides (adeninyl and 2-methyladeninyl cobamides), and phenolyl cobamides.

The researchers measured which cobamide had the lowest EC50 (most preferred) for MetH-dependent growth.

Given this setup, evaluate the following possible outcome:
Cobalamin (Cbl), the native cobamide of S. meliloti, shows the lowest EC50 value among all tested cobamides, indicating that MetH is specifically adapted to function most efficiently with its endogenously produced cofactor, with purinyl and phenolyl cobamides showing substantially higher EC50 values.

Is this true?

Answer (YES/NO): YES